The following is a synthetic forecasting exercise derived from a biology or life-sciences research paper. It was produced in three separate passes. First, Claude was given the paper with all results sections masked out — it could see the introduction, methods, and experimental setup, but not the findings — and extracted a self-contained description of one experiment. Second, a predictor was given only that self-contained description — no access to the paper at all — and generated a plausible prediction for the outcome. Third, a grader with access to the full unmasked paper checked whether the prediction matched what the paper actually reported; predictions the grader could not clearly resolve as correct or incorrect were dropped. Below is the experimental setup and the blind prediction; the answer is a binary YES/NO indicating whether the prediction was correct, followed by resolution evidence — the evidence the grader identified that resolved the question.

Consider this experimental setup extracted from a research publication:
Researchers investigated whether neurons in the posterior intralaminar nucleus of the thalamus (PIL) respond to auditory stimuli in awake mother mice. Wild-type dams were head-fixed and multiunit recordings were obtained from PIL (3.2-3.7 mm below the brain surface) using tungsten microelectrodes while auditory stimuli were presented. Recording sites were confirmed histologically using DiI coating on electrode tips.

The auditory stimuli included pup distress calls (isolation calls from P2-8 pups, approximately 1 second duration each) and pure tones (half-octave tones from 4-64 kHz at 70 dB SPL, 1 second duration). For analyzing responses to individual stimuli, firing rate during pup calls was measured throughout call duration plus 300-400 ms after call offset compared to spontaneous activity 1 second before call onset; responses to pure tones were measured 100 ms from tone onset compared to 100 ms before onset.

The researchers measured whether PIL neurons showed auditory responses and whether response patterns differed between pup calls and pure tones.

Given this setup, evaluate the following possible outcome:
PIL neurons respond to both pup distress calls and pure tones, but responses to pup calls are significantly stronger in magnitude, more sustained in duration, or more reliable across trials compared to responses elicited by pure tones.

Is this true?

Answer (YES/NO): YES